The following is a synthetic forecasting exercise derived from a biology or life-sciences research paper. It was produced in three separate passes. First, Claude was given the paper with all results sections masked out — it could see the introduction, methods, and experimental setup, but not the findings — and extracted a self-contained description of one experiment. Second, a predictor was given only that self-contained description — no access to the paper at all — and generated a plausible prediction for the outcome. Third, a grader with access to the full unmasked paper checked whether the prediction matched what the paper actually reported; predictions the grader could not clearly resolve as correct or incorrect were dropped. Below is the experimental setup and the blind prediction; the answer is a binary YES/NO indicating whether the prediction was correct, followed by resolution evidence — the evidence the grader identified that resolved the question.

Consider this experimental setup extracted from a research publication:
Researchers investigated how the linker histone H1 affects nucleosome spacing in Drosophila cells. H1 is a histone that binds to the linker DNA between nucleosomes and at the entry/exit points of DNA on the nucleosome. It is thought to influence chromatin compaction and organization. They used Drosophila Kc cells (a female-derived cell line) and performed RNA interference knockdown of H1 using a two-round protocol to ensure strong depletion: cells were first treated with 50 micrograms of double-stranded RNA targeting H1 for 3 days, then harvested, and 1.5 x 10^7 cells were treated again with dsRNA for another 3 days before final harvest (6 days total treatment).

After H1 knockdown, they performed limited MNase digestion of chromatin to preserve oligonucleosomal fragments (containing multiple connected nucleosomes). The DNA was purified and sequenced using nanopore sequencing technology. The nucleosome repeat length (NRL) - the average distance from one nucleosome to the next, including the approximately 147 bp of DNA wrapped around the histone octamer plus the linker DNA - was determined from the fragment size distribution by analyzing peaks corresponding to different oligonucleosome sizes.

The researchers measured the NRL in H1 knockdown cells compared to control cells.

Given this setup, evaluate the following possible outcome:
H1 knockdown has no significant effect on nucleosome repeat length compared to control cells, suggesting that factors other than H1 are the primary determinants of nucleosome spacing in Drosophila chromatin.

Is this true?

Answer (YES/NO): NO